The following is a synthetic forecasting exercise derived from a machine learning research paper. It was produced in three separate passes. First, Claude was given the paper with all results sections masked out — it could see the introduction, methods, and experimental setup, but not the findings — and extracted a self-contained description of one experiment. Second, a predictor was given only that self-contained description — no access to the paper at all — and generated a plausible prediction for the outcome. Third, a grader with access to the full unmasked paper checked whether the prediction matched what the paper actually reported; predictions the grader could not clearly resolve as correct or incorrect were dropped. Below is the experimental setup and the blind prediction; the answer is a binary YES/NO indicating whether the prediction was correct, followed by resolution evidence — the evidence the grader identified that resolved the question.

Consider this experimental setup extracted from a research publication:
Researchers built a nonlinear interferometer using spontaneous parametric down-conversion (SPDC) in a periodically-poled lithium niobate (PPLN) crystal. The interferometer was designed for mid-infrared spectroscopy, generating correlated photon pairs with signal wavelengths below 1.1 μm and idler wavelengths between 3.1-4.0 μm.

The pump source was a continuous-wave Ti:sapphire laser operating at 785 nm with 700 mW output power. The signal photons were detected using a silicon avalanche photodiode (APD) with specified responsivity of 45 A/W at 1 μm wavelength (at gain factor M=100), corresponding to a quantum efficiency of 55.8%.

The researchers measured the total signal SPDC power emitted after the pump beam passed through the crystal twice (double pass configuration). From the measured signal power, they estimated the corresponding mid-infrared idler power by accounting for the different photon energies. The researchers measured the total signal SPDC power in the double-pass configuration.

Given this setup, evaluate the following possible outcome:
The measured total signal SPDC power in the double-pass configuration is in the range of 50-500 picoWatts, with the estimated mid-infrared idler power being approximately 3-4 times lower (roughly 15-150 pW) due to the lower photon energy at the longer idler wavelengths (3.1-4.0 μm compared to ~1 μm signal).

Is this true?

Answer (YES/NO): NO